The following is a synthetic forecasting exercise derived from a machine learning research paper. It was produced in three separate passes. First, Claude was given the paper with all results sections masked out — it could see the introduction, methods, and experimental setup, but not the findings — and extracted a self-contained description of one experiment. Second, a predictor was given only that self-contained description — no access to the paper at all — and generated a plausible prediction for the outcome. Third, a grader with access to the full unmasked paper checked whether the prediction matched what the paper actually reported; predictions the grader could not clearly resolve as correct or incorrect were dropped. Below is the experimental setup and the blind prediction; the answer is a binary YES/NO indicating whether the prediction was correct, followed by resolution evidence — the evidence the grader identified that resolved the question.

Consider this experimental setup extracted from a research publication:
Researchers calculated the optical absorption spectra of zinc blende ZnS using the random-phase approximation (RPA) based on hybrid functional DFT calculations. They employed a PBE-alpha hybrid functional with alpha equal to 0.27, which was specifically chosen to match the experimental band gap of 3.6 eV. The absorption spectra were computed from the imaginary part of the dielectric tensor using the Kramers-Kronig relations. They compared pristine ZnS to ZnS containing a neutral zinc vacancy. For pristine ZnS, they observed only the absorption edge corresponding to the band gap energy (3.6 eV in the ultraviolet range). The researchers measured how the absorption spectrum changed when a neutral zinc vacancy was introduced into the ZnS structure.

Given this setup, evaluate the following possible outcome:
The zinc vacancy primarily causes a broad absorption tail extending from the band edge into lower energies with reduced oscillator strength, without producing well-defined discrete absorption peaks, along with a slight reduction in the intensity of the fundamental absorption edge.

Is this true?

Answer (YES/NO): NO